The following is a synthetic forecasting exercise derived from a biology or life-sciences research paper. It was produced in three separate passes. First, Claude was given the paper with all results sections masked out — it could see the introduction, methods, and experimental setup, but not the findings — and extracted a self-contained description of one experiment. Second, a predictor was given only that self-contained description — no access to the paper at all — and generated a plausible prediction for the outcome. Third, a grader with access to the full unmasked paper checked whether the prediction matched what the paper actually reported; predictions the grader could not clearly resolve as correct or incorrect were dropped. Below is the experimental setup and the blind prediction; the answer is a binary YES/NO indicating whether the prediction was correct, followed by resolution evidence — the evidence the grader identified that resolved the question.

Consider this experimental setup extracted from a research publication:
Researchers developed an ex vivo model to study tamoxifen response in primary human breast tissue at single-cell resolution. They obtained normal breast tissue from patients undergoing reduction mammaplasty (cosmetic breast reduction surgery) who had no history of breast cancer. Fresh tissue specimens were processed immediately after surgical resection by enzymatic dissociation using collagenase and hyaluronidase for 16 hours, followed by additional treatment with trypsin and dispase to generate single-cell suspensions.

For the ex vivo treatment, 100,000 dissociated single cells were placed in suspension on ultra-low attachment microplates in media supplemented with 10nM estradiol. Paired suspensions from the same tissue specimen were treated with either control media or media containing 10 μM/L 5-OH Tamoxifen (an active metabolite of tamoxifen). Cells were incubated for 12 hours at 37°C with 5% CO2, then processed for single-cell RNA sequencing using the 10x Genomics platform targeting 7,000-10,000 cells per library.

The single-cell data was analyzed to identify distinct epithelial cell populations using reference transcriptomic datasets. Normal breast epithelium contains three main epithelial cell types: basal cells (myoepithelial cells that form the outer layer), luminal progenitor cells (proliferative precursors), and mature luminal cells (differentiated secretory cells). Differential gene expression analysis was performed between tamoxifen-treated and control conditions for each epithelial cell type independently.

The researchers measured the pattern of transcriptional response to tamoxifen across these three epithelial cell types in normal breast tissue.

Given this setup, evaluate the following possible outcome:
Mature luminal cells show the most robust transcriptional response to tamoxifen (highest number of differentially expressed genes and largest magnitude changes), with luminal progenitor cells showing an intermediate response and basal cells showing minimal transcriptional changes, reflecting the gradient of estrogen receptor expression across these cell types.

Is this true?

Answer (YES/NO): NO